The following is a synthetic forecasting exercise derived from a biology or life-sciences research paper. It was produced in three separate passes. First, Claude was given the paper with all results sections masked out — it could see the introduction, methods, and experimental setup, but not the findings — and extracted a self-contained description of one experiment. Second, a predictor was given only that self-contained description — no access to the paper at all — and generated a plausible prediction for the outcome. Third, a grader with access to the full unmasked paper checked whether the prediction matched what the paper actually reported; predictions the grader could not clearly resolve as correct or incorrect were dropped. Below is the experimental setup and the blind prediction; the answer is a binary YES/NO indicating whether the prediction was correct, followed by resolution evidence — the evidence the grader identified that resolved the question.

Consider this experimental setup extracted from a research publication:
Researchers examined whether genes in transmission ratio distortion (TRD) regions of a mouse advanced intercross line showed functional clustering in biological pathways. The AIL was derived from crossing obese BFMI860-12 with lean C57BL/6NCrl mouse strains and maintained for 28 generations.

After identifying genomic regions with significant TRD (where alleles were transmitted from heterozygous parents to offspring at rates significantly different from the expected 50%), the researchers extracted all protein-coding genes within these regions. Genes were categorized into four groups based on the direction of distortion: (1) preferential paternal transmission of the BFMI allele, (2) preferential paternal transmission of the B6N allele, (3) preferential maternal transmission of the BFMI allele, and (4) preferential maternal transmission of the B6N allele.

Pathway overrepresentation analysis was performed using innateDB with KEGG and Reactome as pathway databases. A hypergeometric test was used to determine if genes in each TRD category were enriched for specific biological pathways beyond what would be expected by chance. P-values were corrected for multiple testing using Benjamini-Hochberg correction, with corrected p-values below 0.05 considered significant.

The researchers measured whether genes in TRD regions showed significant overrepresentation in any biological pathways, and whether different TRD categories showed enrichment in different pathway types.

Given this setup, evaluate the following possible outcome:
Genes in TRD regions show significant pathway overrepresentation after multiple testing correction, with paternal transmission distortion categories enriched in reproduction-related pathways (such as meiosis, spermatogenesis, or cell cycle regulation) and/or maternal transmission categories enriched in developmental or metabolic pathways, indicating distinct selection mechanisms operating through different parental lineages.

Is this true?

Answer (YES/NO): NO